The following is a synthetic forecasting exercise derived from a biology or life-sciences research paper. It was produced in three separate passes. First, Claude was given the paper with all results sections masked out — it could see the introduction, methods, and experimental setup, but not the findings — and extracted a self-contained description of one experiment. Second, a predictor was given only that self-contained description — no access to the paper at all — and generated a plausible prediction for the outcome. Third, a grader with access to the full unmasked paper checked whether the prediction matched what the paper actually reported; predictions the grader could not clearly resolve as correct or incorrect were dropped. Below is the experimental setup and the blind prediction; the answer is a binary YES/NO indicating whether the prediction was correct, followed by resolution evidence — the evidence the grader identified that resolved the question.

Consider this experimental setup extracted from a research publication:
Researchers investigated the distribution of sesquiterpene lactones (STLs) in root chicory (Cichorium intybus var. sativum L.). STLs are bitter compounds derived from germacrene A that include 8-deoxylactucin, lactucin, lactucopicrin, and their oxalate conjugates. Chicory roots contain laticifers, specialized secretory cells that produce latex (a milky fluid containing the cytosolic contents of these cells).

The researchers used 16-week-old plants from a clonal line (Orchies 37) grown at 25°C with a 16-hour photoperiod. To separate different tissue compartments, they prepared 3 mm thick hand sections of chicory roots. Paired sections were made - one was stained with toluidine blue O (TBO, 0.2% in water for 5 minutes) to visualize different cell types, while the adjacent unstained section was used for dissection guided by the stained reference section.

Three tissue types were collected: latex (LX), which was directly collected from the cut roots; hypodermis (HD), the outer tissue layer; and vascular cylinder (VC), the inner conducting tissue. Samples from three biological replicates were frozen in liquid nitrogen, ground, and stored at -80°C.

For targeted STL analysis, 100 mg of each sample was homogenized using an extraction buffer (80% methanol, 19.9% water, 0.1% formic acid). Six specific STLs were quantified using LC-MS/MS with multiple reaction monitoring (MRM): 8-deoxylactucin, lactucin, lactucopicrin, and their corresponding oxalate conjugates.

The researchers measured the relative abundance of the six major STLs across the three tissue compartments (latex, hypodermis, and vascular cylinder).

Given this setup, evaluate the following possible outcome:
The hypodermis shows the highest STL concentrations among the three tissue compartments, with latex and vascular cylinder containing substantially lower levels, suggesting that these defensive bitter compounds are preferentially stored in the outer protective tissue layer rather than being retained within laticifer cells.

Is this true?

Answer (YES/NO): NO